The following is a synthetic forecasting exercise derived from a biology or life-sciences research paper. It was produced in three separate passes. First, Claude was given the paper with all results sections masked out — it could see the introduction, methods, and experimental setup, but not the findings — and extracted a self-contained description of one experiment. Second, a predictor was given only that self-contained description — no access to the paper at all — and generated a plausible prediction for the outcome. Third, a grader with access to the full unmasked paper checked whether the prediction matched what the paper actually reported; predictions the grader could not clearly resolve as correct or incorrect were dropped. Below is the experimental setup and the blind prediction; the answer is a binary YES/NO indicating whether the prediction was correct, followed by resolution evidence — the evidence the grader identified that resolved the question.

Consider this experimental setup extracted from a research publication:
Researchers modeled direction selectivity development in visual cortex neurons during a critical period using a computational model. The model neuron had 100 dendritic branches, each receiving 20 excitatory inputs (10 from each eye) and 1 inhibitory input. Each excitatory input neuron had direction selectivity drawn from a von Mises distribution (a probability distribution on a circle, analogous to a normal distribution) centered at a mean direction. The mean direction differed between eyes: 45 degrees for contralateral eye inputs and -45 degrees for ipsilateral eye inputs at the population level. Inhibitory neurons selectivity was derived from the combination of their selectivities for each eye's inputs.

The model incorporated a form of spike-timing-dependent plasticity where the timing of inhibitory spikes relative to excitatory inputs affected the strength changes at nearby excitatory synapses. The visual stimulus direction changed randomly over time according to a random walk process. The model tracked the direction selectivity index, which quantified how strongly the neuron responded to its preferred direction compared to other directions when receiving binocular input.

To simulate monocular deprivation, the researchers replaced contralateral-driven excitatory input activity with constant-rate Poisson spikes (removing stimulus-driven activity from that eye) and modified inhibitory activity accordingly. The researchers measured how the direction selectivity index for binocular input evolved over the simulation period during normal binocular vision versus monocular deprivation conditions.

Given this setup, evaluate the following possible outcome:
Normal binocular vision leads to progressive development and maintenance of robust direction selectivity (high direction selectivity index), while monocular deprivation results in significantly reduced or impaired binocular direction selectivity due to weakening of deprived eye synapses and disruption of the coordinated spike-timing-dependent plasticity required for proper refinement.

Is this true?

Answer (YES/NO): YES